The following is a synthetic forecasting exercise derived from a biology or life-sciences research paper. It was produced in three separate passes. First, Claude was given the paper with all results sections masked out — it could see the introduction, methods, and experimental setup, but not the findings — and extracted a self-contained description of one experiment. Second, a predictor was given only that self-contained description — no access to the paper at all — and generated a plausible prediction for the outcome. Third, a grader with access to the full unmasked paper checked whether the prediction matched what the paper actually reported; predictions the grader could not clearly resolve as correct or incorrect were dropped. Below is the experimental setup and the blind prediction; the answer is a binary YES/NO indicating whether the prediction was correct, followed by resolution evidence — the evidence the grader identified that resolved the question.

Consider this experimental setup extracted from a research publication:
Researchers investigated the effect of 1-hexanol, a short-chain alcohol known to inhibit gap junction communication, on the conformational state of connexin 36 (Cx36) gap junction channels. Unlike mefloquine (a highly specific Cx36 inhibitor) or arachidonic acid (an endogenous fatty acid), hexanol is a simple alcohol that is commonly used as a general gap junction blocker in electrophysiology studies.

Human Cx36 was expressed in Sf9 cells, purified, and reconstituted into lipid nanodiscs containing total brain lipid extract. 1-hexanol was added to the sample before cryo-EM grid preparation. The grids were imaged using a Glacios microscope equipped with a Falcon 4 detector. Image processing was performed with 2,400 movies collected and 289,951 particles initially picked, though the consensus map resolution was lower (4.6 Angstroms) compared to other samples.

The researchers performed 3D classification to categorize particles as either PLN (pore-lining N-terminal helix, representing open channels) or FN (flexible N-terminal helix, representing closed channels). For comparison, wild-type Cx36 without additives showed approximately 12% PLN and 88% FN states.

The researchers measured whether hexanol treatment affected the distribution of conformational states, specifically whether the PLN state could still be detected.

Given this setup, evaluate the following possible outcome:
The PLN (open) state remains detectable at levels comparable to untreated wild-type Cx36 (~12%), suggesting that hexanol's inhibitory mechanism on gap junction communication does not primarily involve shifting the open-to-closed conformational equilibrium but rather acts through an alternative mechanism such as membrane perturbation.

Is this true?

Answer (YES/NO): NO